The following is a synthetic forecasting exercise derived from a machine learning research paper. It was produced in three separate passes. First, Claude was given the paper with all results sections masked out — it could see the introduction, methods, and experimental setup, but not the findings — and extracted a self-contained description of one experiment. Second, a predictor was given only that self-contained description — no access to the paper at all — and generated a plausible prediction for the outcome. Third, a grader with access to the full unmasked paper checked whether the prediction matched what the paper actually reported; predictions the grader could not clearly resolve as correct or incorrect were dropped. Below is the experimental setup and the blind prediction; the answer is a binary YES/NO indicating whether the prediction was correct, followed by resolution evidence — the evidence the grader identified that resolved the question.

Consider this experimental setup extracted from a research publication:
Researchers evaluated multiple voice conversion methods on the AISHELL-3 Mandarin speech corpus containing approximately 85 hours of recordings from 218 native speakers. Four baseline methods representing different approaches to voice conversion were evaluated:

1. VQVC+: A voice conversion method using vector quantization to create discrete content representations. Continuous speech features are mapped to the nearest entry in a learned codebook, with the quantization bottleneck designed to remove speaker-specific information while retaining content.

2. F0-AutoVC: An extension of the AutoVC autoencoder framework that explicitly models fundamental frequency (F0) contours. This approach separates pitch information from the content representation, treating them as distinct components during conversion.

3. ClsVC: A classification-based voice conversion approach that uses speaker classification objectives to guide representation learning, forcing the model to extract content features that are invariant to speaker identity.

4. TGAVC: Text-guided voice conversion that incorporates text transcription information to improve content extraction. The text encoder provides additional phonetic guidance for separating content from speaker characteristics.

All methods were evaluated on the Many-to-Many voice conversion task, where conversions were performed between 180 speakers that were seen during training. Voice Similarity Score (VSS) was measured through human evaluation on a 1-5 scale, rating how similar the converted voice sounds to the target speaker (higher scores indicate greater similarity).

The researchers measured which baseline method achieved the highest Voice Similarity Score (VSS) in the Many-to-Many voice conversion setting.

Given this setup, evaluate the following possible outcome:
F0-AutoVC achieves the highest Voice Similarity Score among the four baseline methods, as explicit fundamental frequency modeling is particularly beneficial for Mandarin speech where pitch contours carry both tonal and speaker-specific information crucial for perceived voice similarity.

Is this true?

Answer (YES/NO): NO